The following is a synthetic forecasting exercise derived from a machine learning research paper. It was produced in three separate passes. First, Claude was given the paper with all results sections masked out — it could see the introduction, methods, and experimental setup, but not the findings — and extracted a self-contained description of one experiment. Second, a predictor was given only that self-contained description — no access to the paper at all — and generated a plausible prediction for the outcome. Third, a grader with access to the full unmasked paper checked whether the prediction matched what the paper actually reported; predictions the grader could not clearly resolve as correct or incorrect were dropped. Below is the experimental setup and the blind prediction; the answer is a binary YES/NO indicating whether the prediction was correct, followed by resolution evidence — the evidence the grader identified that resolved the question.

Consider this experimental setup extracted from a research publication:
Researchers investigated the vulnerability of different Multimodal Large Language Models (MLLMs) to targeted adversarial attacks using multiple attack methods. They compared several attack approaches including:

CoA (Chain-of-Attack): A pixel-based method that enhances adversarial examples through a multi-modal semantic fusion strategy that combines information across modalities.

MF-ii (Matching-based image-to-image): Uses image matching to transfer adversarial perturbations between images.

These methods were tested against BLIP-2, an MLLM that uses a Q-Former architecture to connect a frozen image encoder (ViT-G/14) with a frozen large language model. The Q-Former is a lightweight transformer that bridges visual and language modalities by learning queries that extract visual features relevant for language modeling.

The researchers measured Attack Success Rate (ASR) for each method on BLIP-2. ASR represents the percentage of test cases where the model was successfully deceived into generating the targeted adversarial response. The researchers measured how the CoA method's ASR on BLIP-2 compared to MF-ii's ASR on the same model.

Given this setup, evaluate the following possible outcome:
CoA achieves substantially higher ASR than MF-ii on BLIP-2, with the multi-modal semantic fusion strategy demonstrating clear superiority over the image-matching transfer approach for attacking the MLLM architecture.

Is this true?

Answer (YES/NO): NO